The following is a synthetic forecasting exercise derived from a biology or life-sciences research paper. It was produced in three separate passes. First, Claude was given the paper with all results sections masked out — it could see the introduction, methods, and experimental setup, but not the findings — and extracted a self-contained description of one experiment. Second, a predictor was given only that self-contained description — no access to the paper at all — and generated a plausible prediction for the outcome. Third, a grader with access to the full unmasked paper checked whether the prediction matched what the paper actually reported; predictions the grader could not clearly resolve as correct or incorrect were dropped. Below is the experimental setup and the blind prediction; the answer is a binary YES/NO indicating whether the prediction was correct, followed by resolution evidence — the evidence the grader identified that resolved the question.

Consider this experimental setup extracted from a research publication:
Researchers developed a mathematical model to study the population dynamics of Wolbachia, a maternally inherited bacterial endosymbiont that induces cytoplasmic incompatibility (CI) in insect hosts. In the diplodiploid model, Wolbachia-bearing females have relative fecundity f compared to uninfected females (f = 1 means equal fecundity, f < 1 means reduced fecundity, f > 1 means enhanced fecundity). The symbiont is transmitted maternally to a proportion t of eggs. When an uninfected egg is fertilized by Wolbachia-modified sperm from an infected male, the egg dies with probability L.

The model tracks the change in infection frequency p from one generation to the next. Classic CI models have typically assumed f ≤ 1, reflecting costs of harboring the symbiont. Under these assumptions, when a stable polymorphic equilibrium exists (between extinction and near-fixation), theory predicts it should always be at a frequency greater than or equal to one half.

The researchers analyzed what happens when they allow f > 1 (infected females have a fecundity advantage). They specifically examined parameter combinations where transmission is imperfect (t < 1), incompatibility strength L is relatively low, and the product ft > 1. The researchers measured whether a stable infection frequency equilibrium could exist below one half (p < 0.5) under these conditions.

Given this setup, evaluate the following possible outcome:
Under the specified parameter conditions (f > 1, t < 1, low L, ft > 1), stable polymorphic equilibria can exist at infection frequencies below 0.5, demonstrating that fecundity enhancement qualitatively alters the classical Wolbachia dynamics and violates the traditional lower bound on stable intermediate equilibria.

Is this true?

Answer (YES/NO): YES